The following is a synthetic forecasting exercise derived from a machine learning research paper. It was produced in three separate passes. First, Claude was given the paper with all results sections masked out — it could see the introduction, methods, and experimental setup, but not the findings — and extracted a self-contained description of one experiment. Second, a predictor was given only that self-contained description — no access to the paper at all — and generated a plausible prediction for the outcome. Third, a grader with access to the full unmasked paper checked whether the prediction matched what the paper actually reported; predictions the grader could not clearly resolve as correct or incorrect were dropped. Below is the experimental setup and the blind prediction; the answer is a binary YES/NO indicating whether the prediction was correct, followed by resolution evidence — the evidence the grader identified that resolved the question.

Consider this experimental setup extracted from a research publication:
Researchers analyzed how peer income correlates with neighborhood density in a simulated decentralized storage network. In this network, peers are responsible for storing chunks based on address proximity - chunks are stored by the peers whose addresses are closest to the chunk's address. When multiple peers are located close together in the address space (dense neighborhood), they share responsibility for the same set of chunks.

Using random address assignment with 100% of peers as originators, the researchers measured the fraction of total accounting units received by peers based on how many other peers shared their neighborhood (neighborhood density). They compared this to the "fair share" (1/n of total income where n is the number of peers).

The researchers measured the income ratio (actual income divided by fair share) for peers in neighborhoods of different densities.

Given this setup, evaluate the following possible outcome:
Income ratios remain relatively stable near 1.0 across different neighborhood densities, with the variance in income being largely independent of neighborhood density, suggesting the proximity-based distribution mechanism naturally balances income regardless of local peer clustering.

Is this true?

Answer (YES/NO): NO